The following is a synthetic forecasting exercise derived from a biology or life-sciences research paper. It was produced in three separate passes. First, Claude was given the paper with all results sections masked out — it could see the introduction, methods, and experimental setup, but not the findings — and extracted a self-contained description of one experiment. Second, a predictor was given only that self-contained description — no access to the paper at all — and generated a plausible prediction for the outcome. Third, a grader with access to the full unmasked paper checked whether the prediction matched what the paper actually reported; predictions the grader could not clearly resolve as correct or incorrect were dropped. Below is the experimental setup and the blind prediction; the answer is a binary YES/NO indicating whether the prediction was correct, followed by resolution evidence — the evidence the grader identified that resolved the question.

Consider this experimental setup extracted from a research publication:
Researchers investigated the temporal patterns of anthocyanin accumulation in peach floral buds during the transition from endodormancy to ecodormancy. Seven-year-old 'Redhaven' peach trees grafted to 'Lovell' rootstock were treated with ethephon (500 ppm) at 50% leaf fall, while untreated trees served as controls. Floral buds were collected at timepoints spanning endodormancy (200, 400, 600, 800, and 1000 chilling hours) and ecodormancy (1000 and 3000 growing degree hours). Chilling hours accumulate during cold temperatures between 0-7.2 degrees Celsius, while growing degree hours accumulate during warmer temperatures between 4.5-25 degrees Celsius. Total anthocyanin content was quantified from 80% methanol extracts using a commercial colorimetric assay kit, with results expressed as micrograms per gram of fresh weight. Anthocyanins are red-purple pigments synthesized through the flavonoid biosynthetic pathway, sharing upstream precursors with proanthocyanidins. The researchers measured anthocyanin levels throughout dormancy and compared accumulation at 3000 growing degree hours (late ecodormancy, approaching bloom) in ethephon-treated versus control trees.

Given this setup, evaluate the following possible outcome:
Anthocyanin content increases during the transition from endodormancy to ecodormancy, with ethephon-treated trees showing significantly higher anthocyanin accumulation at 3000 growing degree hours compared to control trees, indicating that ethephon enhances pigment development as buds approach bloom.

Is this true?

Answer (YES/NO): NO